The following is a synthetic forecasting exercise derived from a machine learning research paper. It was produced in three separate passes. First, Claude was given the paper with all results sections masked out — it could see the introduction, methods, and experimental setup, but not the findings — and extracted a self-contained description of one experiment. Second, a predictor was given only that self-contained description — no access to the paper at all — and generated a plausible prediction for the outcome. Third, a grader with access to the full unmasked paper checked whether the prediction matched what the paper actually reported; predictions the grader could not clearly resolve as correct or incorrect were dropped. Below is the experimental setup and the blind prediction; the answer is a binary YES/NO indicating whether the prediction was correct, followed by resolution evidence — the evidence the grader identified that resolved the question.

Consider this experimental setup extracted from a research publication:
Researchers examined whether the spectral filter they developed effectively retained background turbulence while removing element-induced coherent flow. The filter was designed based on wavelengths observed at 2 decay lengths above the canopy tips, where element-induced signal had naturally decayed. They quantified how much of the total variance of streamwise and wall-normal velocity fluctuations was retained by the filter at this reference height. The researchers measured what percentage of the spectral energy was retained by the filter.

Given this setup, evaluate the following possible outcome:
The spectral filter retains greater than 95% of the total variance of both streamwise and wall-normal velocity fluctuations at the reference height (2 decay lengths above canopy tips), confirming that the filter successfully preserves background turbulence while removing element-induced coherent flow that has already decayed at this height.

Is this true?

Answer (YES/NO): YES